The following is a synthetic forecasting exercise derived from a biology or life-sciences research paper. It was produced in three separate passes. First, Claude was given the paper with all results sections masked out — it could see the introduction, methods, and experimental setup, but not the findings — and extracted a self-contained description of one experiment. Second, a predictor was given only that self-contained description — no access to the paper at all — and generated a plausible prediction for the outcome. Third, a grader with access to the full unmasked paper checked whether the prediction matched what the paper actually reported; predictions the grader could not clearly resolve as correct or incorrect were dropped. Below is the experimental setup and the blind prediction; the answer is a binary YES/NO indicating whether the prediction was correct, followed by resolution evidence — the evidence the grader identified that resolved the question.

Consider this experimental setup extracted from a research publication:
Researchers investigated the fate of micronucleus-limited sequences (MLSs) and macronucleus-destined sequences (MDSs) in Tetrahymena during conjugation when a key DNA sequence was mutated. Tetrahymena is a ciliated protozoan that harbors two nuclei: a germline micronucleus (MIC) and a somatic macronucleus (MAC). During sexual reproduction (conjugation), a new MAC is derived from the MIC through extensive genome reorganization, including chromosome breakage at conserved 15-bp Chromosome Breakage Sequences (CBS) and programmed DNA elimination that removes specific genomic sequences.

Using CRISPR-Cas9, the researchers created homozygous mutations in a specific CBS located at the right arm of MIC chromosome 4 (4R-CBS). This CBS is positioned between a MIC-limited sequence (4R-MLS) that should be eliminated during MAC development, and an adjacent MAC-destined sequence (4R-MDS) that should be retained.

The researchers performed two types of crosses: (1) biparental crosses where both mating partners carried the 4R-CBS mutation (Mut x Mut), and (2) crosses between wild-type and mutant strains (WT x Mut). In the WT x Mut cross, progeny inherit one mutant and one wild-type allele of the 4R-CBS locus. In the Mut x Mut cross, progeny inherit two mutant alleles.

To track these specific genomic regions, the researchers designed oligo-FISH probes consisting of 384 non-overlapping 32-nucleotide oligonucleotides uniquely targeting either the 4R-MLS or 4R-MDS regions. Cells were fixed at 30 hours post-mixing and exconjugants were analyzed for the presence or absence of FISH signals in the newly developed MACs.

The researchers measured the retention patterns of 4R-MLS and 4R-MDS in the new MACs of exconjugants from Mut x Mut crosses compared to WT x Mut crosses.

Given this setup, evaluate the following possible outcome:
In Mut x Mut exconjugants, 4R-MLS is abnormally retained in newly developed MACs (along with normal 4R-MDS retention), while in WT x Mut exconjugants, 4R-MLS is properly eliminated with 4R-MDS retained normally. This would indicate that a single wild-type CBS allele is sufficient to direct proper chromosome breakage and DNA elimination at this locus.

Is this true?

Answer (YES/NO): NO